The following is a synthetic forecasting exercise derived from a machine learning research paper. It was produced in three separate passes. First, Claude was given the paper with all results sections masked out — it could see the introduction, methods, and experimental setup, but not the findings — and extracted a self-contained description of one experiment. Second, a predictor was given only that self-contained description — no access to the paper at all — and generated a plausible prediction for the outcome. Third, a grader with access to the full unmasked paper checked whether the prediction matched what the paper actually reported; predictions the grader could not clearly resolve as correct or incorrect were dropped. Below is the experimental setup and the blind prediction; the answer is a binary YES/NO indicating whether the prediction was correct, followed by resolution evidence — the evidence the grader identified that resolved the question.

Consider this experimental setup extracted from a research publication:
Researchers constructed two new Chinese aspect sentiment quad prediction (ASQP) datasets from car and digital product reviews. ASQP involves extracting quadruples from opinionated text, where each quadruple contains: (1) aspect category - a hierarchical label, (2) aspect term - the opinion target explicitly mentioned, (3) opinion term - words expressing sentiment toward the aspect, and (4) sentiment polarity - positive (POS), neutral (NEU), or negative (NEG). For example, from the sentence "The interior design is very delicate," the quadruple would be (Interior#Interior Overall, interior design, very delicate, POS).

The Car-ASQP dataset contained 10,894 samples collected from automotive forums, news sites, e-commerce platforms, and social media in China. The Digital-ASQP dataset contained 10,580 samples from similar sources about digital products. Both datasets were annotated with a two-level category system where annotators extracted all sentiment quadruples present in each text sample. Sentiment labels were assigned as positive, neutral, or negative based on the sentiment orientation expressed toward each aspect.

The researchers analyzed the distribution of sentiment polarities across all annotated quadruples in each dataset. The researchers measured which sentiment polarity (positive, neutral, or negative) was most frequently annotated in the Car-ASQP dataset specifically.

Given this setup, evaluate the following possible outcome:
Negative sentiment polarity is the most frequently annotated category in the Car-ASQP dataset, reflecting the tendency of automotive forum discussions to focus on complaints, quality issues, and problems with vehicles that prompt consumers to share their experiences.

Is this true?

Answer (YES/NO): NO